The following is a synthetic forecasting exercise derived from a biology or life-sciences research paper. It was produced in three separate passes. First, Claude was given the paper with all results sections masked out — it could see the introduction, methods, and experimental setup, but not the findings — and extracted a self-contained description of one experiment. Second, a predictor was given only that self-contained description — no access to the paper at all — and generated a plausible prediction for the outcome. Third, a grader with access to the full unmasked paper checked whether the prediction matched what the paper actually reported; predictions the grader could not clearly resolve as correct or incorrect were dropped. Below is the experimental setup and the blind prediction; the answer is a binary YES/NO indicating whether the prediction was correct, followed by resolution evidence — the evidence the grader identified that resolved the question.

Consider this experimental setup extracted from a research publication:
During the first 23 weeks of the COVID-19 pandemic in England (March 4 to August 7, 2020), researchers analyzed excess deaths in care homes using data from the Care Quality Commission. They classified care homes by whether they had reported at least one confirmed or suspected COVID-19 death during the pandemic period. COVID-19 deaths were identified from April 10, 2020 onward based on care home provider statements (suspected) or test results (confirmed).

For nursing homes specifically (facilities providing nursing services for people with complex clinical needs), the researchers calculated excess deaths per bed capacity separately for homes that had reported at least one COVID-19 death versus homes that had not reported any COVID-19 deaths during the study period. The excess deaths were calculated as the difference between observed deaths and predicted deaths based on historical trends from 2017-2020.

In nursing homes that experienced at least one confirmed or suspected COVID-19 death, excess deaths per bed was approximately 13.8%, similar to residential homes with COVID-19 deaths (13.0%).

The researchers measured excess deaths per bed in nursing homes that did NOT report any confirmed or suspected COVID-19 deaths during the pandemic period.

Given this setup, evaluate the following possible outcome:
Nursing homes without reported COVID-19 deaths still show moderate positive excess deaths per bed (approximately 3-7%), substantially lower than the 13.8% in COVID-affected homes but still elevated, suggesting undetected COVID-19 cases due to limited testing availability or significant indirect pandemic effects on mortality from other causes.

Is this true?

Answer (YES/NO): NO